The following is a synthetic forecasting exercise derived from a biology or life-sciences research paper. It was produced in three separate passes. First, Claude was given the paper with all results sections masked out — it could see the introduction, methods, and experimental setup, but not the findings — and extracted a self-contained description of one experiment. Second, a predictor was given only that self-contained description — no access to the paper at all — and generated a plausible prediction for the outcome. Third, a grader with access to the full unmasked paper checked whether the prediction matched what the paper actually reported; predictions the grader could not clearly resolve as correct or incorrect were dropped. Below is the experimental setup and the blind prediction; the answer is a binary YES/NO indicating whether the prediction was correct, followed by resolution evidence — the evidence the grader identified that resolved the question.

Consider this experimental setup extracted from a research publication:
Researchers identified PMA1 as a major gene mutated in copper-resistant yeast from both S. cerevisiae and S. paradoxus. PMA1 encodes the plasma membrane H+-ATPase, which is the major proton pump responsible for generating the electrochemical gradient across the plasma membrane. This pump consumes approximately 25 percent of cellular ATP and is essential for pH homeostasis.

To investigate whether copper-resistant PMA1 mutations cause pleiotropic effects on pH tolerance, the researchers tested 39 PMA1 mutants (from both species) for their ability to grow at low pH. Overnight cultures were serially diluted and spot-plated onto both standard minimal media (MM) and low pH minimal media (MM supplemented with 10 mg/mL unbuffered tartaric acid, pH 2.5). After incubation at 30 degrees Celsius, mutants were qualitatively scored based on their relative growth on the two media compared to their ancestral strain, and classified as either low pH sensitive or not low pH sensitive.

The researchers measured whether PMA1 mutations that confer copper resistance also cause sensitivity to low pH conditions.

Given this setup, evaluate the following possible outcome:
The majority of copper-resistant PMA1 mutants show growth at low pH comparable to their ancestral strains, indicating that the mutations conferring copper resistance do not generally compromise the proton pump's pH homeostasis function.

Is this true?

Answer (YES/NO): NO